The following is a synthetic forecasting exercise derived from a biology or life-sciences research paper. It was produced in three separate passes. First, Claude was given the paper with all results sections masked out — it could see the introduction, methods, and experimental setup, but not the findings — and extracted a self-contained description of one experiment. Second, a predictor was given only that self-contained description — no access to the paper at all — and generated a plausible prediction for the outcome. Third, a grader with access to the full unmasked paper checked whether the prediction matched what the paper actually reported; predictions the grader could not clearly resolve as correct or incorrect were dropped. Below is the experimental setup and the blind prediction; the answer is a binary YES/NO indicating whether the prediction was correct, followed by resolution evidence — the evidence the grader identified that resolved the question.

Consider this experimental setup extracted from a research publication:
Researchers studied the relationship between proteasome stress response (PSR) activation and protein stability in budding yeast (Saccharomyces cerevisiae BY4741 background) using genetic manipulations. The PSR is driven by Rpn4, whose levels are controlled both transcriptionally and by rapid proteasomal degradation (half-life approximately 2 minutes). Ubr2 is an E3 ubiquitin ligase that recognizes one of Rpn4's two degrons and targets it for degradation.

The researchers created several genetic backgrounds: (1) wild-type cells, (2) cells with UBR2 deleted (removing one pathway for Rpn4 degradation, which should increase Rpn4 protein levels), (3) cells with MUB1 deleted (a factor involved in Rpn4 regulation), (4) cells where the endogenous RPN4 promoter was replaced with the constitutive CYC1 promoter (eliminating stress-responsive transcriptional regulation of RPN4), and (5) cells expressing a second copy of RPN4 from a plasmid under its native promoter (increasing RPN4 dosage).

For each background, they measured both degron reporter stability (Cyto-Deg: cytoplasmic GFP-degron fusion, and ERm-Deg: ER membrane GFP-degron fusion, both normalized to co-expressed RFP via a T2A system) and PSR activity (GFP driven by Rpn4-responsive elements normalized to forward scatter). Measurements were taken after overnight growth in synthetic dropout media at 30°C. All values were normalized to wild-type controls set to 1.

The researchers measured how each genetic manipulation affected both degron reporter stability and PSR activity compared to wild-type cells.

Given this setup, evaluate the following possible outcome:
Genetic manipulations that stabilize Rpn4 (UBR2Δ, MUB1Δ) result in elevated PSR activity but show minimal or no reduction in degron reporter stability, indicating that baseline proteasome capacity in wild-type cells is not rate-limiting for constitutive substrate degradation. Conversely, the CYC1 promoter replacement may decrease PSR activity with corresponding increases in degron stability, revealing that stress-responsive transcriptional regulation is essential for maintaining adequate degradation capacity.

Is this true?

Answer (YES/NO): NO